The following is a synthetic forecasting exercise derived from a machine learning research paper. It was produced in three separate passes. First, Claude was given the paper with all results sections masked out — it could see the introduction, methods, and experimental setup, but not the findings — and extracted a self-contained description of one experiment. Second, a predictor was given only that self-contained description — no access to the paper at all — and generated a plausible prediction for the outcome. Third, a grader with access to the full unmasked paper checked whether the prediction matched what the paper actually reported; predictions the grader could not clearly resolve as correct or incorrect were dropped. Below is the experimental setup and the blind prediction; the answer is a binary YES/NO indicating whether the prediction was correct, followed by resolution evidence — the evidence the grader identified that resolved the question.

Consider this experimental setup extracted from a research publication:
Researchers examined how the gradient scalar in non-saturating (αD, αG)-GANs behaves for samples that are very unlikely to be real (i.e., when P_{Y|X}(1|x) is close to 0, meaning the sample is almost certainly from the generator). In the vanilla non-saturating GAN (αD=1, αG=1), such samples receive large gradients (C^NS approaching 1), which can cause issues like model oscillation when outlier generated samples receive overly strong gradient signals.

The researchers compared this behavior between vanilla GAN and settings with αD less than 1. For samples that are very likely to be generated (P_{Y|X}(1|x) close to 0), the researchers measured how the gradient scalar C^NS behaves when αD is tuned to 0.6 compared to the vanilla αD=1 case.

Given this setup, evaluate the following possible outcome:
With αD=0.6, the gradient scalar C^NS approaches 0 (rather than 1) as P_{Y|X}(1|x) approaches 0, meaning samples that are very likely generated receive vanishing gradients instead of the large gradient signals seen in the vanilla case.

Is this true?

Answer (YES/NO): YES